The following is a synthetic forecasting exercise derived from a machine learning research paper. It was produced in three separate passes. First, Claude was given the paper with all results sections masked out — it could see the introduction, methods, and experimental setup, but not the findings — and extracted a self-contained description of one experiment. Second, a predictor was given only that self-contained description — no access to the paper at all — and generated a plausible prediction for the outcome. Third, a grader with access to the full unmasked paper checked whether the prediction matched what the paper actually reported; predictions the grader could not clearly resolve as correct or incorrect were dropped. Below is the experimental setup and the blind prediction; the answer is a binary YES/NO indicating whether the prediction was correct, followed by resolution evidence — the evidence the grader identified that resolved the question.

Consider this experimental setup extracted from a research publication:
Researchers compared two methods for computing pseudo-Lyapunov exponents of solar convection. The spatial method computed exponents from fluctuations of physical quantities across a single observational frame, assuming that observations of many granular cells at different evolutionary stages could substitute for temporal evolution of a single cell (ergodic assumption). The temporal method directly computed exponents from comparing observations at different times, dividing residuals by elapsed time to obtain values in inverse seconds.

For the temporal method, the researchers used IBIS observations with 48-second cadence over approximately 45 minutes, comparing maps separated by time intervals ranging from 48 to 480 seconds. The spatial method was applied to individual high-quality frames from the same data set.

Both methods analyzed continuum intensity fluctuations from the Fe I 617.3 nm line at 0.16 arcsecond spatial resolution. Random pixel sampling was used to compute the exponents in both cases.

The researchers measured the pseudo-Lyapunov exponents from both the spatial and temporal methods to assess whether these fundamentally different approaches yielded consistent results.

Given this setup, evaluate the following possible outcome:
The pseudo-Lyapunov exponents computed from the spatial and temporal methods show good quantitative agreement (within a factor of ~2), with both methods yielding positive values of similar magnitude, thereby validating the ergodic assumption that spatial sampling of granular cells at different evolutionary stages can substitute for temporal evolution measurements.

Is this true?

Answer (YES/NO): NO